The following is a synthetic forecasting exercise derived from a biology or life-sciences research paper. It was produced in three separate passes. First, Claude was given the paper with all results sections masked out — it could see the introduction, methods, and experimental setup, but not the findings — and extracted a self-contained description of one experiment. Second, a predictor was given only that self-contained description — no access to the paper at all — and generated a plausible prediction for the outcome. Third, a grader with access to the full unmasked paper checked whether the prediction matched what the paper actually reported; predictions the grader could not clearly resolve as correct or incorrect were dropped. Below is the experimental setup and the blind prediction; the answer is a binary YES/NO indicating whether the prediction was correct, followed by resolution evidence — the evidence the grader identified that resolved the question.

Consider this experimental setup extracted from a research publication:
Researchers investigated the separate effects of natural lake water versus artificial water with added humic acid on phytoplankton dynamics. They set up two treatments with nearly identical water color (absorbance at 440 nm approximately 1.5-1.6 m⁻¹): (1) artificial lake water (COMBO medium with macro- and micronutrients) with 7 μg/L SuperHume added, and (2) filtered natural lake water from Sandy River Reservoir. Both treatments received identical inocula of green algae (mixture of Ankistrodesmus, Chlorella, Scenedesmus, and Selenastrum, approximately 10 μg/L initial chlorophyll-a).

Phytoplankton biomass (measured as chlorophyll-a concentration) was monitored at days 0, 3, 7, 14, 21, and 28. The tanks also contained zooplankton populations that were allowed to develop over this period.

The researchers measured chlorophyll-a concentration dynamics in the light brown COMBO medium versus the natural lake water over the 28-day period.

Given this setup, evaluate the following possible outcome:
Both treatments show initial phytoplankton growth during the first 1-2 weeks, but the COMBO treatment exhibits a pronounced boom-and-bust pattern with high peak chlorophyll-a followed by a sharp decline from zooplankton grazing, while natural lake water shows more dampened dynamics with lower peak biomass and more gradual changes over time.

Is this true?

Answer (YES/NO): NO